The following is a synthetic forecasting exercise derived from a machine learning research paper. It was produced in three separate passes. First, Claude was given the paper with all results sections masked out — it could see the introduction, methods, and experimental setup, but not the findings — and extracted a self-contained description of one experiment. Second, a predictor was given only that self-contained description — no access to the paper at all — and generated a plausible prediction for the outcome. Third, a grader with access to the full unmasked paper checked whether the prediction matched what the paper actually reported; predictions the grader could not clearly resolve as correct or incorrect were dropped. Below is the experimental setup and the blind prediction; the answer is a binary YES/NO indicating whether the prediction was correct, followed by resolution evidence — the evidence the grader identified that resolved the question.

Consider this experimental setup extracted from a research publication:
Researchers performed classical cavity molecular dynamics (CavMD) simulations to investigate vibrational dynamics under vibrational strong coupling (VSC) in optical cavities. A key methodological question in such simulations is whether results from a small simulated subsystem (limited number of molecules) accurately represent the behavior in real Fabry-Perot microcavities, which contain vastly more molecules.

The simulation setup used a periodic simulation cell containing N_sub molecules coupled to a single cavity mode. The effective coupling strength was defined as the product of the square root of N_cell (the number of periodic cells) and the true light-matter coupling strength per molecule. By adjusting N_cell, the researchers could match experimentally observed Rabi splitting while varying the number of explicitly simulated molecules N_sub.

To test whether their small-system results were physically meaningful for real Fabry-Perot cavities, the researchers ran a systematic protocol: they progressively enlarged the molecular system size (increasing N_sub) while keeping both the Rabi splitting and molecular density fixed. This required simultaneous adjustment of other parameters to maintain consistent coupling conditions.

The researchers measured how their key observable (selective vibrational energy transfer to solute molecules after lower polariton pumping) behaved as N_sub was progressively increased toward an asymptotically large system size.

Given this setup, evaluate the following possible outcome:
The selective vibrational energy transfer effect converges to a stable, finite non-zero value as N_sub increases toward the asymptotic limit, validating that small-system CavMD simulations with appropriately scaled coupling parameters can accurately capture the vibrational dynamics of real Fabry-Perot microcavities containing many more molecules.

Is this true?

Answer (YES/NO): YES